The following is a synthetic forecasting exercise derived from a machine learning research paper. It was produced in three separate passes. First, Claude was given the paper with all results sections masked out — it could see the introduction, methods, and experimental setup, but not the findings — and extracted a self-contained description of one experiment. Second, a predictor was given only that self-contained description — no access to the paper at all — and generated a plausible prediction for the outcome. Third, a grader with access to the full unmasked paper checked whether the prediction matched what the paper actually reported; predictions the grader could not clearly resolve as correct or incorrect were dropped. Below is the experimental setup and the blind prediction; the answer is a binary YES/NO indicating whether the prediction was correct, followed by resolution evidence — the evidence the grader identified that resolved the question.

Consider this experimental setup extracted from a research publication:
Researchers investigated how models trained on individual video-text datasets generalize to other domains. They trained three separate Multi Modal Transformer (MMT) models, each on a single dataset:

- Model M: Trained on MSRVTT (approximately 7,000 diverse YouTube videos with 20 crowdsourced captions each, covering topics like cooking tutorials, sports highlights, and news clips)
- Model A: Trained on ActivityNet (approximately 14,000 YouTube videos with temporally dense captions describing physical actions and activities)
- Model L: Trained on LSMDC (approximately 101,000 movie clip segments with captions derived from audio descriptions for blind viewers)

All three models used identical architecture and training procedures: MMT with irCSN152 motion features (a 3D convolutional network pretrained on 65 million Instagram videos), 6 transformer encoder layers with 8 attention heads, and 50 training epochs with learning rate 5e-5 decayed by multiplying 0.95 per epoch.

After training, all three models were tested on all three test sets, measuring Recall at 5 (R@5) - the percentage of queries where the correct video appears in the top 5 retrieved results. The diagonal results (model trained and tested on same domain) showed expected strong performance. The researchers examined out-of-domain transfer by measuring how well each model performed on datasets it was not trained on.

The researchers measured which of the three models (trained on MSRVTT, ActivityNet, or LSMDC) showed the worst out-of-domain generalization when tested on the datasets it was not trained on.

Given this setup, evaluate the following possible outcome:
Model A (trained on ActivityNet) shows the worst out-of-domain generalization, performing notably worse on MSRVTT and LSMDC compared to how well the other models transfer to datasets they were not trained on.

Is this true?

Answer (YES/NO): NO